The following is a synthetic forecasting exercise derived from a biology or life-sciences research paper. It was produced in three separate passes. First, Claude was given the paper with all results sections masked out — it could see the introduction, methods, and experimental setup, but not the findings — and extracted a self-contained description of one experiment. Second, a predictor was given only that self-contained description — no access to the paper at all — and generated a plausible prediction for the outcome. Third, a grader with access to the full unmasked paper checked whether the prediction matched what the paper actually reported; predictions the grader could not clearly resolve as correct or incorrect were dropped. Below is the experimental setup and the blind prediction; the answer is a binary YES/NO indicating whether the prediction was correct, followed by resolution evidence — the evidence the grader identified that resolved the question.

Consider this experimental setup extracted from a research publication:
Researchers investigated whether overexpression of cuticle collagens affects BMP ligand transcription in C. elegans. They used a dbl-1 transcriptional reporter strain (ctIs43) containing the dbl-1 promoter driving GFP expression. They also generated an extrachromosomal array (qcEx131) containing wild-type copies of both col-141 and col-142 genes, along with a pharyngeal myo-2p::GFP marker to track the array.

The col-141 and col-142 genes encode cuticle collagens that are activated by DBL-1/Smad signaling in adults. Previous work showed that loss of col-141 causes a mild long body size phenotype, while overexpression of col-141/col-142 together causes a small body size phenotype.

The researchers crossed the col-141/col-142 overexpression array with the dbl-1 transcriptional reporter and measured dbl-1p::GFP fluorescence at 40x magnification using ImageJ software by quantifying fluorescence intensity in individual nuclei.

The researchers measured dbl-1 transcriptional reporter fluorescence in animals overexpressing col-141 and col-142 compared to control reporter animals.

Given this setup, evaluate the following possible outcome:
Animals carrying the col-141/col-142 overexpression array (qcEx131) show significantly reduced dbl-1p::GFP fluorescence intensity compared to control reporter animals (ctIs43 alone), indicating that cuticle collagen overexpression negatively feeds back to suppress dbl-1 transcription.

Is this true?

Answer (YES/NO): NO